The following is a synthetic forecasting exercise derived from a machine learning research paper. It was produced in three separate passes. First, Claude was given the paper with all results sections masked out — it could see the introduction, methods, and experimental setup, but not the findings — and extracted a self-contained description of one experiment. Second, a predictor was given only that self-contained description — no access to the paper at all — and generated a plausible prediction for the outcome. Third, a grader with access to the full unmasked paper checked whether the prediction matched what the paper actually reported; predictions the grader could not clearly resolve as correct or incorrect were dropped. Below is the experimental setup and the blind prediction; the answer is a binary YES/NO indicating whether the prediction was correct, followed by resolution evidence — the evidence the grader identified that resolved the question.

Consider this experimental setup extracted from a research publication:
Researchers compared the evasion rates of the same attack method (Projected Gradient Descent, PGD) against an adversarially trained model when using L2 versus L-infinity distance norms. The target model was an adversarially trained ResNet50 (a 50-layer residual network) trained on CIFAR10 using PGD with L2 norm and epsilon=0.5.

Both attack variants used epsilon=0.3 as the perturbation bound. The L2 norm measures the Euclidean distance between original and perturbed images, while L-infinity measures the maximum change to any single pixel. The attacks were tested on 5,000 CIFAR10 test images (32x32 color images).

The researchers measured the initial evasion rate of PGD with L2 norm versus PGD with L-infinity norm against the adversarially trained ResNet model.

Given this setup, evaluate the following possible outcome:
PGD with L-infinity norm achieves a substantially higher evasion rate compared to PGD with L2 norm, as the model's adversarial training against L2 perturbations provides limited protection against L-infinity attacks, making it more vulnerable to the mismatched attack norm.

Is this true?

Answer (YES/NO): YES